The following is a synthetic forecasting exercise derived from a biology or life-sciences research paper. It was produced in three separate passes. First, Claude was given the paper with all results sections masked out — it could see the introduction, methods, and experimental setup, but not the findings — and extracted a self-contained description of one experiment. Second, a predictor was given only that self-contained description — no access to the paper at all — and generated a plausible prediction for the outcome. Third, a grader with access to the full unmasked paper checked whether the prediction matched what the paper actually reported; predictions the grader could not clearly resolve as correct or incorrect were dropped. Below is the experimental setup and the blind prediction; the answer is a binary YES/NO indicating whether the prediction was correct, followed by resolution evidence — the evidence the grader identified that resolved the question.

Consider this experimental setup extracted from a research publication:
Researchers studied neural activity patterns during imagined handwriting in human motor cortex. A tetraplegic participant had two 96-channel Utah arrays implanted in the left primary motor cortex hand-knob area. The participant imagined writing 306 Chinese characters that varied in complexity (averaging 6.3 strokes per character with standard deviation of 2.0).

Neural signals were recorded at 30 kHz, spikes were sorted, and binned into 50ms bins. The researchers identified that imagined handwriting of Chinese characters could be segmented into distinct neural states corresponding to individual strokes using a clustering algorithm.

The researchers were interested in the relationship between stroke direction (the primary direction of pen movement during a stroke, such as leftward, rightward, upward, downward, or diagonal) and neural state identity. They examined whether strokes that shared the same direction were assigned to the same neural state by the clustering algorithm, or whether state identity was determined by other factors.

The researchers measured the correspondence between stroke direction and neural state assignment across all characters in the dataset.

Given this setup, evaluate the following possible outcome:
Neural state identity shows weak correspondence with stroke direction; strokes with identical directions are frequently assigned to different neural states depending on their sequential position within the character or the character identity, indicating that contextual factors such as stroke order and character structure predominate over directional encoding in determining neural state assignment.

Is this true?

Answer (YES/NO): YES